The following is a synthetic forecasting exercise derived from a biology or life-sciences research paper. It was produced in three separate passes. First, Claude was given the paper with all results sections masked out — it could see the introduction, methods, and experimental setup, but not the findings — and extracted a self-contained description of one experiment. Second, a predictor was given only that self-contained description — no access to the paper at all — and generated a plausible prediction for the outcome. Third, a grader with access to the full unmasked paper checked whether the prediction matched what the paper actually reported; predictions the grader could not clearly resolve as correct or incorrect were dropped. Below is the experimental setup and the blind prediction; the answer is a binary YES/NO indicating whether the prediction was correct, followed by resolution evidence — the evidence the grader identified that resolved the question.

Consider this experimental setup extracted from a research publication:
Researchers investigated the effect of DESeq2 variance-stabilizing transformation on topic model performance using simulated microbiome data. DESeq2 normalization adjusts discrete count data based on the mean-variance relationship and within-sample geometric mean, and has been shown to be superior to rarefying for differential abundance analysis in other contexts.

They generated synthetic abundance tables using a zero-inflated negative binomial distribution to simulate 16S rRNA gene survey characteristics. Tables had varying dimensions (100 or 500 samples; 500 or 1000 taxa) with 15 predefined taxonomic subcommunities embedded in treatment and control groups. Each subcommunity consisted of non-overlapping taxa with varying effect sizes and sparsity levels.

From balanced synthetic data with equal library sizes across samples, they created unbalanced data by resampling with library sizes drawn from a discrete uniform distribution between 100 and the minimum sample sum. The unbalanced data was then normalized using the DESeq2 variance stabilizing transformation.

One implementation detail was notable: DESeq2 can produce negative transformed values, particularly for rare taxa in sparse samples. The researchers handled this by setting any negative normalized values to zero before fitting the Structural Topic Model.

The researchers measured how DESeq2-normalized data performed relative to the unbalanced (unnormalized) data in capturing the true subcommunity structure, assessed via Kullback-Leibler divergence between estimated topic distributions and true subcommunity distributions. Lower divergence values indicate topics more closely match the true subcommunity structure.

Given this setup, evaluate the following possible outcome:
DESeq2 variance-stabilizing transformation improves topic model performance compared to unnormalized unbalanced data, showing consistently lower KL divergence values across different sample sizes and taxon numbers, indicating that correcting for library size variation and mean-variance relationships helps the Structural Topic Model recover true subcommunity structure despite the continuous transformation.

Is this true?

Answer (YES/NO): NO